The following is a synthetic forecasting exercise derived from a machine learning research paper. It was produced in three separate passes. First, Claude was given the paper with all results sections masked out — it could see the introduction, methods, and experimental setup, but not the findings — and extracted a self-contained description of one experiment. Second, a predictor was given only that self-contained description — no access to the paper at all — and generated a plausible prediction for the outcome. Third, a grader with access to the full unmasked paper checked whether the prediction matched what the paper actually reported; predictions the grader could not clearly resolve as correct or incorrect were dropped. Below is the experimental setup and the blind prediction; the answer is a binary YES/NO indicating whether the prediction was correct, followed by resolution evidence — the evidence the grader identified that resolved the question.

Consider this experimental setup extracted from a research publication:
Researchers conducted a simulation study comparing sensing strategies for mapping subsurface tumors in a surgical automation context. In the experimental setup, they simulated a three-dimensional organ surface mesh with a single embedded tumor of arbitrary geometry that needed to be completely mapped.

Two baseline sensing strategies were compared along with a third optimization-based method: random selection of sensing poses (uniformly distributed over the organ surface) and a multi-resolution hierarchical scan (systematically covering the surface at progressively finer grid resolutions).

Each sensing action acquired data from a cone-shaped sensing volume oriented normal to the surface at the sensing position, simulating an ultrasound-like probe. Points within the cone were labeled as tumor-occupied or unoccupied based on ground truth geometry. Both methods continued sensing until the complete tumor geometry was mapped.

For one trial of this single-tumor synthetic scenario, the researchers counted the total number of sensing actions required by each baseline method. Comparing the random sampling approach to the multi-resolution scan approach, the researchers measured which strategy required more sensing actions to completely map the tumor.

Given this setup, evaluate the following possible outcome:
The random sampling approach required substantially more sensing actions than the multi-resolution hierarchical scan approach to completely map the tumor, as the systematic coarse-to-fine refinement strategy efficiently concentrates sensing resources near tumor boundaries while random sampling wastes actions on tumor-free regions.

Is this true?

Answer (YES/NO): YES